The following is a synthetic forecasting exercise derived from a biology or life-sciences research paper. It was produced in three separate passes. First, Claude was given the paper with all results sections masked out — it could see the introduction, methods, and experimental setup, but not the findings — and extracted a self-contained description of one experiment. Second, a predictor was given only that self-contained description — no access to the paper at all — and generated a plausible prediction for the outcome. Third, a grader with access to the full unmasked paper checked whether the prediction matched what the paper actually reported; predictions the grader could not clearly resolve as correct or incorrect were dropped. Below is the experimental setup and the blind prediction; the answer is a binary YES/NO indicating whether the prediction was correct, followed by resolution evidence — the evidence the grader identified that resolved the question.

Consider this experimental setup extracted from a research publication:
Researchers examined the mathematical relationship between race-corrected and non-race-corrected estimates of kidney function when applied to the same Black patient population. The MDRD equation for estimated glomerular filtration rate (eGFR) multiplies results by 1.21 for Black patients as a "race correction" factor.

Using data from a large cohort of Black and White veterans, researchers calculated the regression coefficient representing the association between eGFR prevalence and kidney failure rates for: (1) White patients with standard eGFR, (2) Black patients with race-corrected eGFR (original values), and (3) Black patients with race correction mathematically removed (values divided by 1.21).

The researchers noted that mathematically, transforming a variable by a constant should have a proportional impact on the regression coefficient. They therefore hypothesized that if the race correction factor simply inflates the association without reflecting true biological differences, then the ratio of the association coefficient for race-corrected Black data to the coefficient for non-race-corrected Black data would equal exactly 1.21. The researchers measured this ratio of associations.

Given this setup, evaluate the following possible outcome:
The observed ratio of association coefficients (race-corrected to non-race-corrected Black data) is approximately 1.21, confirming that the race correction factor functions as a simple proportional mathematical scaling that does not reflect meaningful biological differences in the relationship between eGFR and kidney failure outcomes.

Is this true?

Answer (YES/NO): YES